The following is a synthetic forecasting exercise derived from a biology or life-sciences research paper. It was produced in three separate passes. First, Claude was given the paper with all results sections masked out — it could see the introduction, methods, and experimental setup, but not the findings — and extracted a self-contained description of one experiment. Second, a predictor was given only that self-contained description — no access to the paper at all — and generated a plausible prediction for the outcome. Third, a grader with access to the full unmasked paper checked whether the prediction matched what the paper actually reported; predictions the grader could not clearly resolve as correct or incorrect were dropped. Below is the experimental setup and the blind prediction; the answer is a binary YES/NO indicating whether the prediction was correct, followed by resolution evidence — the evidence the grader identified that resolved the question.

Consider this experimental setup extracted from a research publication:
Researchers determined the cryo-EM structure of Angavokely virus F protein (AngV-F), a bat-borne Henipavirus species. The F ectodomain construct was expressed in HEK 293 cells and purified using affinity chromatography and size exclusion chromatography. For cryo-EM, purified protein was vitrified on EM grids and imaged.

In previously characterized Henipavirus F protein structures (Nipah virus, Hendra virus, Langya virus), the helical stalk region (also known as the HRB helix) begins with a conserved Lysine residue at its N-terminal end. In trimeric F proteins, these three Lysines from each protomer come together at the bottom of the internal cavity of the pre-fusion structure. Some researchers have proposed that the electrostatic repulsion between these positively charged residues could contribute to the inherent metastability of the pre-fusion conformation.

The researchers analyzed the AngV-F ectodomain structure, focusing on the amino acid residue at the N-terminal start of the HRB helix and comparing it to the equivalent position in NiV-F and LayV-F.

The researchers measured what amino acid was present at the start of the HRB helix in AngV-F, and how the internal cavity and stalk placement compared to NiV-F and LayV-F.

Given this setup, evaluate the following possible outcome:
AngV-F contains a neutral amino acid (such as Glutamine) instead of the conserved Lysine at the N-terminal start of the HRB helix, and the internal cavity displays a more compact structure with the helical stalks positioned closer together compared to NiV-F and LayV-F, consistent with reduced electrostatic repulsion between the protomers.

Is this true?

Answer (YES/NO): NO